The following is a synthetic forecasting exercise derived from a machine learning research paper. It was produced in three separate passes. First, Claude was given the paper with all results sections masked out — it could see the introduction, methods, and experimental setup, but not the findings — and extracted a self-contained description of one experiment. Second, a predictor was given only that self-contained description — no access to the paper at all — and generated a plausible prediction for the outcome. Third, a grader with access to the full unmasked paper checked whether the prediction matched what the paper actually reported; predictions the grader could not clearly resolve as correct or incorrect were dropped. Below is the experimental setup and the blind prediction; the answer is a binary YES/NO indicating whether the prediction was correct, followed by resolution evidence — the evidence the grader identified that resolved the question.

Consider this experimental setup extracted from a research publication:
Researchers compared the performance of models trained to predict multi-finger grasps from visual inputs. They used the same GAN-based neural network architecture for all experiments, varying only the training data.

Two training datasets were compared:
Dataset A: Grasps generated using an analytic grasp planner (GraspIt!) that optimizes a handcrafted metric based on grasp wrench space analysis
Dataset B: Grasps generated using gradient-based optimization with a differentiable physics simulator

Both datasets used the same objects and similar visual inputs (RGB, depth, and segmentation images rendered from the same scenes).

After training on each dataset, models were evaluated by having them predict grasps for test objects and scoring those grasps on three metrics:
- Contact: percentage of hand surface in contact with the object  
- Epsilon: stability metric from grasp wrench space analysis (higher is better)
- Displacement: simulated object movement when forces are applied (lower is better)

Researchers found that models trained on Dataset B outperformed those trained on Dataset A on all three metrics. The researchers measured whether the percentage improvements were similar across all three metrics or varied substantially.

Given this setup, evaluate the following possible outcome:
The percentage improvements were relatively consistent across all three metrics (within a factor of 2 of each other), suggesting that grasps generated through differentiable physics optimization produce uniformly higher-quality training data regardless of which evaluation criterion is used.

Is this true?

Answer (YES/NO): YES